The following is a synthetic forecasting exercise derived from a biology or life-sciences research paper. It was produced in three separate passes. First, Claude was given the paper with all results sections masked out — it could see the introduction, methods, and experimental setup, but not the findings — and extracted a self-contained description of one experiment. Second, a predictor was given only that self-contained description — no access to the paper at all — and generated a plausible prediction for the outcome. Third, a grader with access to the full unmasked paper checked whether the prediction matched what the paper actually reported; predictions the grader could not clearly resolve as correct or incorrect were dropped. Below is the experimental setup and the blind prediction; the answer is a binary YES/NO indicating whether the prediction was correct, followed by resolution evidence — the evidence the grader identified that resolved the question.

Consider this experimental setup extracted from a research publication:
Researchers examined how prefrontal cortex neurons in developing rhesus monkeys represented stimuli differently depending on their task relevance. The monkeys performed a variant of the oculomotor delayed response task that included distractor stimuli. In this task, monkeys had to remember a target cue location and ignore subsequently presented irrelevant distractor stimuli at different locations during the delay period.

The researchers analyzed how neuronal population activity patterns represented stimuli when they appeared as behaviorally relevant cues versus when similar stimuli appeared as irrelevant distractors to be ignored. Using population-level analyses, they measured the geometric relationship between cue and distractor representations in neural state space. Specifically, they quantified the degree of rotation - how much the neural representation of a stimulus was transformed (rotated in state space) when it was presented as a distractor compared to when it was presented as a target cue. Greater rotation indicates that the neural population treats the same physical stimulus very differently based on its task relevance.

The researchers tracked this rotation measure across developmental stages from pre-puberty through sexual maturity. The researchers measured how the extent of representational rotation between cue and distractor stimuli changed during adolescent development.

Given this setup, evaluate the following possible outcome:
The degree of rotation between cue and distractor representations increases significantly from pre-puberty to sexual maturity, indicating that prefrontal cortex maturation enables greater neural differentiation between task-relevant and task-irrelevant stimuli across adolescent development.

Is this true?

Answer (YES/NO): NO